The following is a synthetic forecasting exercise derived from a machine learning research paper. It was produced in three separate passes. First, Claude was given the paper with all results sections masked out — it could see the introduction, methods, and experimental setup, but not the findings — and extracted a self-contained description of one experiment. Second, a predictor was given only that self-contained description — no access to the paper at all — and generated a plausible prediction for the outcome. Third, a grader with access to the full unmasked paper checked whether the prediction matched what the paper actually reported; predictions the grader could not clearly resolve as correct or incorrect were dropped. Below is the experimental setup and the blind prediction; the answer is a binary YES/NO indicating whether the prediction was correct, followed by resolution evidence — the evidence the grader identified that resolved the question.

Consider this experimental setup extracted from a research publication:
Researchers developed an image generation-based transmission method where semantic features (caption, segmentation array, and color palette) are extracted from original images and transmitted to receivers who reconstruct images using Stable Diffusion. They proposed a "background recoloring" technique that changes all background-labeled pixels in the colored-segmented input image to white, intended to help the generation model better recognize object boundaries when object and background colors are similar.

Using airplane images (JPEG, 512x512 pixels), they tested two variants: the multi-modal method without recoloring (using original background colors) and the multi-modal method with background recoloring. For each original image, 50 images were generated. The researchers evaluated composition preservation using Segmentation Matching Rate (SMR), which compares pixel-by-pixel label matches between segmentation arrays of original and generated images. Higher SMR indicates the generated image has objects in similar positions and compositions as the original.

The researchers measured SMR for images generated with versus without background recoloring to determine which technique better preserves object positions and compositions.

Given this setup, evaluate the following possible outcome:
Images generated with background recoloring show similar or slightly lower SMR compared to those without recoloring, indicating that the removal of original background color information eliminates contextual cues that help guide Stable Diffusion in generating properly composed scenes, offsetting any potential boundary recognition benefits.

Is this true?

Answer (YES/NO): NO